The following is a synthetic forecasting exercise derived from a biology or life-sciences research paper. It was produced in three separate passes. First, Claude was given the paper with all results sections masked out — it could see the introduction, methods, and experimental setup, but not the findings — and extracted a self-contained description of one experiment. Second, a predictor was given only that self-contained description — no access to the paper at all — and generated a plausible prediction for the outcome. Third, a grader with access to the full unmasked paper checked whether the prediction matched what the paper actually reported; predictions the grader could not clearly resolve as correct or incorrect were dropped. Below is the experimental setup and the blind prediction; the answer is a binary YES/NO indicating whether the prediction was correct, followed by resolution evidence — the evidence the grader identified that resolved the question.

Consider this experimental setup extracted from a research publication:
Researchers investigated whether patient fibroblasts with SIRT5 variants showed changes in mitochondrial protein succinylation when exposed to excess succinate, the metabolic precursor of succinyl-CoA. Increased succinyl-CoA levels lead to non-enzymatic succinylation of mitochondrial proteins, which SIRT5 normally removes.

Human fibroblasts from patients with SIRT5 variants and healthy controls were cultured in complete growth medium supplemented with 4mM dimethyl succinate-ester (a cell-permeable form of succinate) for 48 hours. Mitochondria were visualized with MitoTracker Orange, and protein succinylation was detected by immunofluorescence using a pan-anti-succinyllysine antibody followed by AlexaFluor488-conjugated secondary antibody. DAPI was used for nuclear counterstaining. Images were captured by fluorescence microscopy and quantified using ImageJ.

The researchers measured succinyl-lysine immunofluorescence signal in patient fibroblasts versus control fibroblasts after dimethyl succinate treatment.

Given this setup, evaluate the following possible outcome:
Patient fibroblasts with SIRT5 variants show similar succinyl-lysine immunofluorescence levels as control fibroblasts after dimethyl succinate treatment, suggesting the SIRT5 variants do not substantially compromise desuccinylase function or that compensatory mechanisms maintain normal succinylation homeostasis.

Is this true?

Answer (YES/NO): NO